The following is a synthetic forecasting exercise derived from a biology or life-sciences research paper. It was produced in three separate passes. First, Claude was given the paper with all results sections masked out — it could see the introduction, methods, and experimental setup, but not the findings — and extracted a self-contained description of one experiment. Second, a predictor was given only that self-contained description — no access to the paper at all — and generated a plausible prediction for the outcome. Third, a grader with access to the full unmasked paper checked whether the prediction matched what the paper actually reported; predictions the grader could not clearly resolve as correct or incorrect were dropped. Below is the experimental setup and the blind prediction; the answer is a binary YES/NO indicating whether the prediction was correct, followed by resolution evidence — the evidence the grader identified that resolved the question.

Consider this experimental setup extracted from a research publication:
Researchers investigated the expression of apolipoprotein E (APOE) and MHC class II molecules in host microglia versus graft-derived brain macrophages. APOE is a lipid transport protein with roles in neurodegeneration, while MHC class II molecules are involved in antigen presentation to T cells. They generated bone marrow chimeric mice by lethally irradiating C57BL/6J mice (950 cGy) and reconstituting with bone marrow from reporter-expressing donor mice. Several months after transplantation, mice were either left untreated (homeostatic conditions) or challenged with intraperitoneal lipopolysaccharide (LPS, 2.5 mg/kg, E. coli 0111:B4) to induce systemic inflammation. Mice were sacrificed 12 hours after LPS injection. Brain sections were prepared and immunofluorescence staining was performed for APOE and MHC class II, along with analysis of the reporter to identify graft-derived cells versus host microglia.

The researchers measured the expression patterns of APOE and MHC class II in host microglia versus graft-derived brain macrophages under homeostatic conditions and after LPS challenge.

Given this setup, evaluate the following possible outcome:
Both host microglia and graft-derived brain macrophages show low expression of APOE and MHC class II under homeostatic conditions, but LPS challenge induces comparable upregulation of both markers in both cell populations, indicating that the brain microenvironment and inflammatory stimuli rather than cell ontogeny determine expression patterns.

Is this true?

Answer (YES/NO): NO